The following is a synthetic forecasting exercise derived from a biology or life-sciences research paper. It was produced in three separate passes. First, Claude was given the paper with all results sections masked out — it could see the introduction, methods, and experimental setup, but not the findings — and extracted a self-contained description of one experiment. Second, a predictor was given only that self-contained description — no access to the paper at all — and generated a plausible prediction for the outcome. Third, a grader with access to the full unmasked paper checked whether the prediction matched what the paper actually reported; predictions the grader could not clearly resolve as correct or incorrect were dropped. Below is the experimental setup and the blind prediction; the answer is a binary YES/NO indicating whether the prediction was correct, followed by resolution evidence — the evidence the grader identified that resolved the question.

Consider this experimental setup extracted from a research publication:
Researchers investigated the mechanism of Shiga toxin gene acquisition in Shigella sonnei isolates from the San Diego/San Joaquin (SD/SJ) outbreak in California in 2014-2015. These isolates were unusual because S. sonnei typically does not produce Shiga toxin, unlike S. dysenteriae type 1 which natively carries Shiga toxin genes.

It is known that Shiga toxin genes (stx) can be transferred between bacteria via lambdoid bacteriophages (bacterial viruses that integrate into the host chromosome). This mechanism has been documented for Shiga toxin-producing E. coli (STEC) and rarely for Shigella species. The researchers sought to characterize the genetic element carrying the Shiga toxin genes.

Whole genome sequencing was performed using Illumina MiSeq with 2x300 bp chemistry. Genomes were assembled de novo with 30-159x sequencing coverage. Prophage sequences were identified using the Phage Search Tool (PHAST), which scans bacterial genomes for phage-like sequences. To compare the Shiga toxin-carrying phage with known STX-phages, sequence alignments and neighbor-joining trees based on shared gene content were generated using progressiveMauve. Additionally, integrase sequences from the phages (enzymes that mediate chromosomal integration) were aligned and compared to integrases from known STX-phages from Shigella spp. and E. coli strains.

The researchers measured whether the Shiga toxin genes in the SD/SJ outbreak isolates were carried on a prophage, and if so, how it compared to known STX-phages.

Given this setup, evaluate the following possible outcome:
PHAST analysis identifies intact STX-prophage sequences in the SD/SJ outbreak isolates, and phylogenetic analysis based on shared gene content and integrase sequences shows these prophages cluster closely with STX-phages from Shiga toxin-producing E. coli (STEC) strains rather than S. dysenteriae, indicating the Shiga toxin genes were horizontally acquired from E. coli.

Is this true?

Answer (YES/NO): NO